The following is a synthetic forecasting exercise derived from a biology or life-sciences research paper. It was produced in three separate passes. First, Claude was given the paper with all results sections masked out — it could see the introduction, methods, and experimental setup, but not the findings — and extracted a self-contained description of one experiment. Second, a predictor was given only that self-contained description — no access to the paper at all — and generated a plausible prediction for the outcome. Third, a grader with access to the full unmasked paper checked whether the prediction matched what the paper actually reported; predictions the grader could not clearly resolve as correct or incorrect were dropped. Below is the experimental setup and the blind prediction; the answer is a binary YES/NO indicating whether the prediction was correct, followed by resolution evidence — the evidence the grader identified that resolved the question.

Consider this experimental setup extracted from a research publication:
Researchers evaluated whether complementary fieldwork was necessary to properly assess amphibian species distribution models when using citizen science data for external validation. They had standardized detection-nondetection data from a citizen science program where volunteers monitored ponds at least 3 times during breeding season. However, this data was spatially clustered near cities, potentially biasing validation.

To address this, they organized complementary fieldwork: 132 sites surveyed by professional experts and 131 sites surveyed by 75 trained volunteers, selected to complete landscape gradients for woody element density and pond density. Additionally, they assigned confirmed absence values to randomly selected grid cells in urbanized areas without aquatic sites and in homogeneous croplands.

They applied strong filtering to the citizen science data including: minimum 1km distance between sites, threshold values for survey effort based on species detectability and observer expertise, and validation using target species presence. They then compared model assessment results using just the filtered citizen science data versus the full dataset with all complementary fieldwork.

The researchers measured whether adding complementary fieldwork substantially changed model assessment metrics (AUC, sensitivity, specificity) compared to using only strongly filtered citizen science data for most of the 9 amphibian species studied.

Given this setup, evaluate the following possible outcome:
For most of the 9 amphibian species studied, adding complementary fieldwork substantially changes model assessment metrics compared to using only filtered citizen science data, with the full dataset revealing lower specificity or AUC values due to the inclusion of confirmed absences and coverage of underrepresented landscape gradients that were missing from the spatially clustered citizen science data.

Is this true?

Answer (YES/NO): NO